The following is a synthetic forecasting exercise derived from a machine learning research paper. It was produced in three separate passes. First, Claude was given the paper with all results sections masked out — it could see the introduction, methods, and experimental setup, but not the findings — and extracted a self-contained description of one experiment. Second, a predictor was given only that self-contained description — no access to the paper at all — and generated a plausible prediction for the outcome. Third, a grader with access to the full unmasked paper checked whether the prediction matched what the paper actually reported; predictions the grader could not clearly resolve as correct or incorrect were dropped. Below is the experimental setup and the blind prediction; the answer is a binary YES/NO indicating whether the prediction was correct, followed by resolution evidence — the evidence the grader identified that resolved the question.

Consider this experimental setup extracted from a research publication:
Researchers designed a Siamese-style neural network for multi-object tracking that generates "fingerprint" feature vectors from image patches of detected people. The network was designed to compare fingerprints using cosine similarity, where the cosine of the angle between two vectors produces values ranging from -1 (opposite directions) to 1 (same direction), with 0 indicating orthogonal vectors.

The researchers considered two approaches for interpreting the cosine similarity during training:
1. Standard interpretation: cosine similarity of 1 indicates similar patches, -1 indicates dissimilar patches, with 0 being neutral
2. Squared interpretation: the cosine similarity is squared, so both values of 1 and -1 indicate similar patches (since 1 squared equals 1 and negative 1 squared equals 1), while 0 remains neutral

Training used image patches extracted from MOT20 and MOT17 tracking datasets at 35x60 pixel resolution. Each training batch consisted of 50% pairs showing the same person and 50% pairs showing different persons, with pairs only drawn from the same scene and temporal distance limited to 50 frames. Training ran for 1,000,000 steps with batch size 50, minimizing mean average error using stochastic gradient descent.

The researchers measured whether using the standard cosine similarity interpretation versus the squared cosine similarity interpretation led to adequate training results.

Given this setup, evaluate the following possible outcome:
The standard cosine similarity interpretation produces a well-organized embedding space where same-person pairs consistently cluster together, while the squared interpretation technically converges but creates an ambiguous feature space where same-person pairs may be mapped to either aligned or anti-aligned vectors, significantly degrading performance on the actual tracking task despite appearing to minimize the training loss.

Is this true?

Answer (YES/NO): NO